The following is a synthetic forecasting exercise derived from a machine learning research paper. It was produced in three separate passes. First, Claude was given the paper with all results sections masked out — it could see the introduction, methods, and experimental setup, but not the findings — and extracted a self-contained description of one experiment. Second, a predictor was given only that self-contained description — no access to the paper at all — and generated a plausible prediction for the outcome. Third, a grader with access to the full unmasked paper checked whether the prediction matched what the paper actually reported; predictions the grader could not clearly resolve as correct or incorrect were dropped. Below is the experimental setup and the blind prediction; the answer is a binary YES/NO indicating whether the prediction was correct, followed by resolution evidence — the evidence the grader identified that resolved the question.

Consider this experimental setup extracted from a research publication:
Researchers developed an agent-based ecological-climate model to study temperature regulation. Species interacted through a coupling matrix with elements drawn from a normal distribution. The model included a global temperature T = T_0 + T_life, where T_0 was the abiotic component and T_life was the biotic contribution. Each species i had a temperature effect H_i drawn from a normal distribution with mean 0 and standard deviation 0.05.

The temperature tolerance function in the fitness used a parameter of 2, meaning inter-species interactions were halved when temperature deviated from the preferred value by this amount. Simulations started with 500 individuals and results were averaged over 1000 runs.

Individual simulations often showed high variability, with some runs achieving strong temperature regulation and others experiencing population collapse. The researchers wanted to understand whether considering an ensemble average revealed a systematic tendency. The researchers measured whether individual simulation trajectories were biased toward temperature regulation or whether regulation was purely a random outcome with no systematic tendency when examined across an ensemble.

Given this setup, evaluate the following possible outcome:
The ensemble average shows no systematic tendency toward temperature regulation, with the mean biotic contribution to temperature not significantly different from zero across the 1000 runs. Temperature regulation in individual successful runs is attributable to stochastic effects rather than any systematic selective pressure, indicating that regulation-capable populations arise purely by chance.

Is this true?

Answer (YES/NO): NO